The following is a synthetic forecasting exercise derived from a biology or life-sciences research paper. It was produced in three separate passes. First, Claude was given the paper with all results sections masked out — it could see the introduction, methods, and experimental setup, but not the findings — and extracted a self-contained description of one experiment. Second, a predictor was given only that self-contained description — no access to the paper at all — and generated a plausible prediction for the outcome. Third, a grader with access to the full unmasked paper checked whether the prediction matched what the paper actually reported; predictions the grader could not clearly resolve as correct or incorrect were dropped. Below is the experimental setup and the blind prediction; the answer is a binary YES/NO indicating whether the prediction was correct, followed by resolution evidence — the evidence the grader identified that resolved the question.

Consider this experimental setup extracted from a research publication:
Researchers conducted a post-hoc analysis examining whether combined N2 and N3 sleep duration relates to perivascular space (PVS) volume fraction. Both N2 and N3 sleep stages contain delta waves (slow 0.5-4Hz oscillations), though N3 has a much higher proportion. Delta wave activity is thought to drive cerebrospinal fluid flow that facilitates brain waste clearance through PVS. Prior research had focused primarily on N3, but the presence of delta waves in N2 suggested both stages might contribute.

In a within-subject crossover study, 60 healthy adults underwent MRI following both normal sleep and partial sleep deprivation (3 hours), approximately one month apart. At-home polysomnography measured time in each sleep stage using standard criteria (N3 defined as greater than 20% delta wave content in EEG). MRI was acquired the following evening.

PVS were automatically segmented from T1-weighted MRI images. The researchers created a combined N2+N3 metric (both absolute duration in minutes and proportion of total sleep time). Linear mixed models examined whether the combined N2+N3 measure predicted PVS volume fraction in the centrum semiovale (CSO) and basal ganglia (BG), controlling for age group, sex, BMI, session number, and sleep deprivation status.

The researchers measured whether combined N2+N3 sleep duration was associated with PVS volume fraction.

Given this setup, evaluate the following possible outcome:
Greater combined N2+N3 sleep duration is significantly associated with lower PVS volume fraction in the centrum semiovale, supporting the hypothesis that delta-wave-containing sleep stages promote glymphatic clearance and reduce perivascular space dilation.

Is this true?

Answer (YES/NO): NO